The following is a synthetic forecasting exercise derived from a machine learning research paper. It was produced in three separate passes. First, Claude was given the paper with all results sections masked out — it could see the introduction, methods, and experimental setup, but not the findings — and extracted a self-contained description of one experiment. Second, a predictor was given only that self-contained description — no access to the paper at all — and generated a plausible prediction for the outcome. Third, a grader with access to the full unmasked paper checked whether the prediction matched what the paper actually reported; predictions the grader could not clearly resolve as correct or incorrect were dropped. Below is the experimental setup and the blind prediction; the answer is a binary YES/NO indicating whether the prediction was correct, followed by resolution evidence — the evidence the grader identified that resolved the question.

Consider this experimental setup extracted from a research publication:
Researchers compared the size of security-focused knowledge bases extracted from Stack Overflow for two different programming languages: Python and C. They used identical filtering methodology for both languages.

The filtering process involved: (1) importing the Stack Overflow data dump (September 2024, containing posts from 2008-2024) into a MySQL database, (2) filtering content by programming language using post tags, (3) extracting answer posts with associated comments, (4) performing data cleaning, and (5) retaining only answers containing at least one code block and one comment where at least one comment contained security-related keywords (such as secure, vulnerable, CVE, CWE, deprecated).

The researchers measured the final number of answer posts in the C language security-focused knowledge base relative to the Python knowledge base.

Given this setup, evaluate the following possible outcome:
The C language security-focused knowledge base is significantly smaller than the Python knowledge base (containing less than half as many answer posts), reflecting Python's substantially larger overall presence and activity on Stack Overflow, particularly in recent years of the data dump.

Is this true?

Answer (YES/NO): YES